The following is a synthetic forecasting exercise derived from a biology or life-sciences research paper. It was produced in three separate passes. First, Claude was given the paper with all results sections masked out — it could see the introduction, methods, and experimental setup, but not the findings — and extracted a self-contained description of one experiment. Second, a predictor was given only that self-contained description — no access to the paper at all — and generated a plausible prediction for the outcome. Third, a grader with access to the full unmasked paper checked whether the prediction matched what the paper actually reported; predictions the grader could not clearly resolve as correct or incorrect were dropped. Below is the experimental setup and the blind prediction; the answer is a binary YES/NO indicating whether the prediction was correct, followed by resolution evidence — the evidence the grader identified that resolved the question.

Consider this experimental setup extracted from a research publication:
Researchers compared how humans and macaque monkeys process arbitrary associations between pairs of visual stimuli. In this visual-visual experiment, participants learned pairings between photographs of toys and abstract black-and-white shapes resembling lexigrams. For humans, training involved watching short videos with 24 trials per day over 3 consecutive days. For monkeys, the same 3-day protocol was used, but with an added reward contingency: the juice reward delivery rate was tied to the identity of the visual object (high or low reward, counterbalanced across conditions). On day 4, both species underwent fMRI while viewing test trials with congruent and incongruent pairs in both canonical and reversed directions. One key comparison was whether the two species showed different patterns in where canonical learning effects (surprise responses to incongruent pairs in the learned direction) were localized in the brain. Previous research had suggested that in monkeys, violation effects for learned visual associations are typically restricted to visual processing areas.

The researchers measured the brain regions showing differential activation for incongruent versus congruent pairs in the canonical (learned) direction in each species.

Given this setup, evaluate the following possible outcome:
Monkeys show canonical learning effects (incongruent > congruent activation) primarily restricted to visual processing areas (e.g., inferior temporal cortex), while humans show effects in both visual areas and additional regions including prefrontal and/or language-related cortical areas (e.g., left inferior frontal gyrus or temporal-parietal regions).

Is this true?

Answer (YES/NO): NO